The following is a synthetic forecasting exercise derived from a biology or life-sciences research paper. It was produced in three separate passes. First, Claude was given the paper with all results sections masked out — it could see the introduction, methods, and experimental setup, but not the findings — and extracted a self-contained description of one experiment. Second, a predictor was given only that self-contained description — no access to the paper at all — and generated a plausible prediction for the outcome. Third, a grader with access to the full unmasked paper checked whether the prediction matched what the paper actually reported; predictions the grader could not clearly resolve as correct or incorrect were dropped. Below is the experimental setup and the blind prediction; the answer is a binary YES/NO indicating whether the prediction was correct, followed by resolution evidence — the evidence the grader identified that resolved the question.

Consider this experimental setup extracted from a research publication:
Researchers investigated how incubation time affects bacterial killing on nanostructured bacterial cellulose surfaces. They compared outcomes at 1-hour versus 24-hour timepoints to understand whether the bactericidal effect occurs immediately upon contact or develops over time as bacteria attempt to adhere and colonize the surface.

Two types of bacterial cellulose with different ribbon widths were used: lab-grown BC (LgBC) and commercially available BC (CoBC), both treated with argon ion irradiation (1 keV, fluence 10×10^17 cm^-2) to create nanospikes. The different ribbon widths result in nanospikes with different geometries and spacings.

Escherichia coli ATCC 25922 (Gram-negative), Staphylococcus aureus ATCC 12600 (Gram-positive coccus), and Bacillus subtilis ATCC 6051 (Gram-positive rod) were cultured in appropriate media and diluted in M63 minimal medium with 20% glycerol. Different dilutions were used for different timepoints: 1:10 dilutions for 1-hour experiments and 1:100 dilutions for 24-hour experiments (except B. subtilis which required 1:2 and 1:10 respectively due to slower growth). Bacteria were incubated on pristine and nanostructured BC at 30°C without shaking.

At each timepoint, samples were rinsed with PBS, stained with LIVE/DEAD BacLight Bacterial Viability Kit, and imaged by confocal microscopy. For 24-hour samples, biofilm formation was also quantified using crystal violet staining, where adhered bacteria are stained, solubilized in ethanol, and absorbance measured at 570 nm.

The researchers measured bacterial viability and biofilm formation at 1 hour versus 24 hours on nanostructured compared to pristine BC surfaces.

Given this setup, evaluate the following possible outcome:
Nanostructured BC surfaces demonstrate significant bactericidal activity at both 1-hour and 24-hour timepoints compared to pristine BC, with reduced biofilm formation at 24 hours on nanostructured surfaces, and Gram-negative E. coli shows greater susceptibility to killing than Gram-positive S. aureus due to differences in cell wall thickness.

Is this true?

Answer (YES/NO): NO